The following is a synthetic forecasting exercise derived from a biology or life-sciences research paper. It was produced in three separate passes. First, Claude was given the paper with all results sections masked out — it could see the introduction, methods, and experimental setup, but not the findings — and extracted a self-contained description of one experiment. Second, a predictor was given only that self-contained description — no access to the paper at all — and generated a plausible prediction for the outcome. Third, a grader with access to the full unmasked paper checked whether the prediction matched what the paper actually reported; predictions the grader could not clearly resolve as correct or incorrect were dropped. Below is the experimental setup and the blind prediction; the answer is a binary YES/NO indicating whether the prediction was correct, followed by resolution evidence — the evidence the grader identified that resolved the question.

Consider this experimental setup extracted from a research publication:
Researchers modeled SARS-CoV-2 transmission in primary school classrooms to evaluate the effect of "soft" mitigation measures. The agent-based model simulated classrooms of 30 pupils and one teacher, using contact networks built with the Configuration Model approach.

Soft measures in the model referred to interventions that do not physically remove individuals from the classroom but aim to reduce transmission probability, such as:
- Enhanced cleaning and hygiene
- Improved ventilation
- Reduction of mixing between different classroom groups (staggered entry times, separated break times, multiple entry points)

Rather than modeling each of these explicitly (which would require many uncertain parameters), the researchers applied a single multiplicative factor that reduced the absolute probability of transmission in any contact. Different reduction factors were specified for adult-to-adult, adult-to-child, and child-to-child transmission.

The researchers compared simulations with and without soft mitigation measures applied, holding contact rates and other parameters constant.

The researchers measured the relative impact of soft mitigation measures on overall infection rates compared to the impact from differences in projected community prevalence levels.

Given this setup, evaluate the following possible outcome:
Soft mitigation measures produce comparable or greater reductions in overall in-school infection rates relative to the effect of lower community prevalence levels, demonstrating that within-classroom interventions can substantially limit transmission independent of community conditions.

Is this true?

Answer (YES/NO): NO